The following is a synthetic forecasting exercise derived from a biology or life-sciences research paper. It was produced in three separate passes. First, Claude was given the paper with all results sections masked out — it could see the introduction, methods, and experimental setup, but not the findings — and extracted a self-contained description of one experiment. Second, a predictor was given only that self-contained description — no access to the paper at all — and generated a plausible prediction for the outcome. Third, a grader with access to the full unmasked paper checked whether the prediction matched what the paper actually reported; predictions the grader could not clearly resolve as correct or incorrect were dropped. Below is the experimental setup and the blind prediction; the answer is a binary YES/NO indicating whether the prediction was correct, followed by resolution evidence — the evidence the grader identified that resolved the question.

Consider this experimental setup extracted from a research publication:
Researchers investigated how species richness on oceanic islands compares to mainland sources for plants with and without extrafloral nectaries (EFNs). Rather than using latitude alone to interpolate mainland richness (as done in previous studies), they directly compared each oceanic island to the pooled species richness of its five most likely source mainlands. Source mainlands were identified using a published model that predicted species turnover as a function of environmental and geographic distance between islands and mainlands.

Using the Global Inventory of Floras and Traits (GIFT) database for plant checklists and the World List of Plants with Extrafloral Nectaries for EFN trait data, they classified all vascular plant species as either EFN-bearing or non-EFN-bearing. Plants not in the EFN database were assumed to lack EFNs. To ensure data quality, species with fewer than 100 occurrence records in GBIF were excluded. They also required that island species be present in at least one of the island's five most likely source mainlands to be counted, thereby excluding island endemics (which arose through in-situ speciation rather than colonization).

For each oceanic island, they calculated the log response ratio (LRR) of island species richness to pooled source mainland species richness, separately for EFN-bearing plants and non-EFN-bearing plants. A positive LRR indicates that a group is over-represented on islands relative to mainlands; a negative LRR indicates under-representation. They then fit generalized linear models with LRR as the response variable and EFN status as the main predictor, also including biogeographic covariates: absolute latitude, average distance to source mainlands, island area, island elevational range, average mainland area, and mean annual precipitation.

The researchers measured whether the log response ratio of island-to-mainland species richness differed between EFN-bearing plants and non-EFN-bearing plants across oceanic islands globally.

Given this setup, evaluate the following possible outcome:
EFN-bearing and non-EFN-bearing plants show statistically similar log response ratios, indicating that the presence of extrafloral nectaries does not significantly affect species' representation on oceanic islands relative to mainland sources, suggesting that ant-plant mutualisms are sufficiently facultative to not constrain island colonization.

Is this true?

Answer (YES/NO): NO